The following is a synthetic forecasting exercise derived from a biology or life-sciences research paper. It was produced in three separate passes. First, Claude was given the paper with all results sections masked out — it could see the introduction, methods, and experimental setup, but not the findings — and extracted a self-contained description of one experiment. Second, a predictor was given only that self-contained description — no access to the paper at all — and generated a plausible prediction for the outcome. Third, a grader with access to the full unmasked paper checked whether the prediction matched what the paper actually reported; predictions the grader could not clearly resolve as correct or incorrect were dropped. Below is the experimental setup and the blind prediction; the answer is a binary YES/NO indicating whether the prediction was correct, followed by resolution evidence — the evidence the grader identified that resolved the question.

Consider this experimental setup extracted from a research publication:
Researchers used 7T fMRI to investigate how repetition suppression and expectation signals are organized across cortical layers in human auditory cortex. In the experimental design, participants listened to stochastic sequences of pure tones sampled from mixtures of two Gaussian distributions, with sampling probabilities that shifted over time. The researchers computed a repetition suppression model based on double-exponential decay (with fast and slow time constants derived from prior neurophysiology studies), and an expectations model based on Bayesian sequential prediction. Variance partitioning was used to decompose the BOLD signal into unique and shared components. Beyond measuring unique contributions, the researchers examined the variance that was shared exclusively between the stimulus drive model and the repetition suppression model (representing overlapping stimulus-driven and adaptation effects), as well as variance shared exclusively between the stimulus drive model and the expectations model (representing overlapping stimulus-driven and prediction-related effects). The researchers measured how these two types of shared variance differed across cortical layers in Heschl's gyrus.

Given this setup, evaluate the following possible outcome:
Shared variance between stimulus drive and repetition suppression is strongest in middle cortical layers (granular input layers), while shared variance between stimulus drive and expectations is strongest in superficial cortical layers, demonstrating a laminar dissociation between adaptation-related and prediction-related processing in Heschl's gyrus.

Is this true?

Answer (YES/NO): NO